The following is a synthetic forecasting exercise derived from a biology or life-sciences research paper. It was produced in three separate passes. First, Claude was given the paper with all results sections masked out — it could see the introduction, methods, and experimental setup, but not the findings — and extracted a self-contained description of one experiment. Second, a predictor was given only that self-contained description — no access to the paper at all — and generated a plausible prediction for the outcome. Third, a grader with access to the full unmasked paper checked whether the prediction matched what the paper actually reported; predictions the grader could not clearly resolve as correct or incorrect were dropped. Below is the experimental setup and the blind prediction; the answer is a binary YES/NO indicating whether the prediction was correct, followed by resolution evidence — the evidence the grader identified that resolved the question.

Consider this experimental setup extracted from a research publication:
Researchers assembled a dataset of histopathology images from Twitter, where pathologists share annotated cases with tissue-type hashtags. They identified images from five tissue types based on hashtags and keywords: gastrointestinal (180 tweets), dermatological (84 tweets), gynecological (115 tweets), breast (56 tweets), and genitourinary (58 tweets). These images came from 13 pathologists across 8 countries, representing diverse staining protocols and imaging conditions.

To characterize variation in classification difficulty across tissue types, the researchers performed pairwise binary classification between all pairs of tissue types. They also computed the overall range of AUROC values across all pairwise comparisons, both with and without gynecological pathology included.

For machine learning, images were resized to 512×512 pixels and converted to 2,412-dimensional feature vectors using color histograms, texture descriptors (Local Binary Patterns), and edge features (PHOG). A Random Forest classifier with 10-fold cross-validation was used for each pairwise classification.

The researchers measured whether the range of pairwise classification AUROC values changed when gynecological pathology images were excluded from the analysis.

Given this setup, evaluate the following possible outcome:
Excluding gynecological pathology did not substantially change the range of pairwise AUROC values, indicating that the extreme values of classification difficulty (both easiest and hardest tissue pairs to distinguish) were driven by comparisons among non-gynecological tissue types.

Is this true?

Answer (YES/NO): NO